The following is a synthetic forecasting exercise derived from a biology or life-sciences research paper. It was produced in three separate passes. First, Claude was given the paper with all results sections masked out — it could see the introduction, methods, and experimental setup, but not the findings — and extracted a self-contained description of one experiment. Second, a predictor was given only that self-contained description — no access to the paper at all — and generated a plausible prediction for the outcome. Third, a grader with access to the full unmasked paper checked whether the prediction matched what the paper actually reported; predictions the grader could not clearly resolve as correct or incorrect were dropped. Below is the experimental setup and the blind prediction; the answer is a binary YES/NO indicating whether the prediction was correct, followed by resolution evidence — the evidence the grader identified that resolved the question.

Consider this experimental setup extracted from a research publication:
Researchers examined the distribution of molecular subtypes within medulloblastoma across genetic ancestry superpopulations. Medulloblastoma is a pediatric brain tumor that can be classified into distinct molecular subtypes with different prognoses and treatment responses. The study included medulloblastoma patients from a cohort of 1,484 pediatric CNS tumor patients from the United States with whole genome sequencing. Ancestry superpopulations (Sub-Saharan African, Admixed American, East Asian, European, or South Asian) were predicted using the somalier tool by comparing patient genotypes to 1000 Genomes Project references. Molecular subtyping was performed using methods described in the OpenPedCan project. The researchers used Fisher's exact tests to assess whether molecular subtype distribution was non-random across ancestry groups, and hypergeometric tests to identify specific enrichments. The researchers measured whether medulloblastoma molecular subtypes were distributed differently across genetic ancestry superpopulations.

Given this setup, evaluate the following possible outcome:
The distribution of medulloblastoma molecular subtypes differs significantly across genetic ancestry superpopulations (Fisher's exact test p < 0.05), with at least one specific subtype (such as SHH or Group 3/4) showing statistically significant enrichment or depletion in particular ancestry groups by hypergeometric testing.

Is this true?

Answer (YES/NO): NO